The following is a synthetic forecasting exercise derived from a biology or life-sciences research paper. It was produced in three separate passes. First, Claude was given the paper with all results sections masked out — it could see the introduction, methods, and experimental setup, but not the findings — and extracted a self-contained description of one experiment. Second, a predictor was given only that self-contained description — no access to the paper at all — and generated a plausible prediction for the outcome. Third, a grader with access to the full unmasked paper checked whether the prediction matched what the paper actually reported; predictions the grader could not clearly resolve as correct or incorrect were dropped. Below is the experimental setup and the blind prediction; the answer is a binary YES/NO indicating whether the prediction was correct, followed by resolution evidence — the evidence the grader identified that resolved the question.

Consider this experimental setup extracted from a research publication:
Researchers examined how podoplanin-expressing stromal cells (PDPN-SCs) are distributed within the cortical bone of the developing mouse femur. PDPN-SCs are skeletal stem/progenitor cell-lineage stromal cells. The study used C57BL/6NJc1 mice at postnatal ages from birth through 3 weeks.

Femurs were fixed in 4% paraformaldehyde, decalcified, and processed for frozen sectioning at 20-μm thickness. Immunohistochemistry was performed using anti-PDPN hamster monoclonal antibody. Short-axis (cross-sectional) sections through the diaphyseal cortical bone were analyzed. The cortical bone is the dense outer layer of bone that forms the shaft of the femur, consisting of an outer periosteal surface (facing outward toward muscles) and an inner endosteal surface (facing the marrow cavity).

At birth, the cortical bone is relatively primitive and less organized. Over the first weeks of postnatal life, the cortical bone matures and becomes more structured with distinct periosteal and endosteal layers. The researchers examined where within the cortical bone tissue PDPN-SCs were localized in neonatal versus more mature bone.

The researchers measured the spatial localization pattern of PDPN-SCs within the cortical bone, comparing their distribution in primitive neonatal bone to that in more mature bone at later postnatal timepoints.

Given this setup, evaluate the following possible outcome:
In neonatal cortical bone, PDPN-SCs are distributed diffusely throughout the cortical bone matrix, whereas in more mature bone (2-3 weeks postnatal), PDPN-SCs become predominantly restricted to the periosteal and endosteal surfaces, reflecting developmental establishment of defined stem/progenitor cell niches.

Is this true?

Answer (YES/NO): YES